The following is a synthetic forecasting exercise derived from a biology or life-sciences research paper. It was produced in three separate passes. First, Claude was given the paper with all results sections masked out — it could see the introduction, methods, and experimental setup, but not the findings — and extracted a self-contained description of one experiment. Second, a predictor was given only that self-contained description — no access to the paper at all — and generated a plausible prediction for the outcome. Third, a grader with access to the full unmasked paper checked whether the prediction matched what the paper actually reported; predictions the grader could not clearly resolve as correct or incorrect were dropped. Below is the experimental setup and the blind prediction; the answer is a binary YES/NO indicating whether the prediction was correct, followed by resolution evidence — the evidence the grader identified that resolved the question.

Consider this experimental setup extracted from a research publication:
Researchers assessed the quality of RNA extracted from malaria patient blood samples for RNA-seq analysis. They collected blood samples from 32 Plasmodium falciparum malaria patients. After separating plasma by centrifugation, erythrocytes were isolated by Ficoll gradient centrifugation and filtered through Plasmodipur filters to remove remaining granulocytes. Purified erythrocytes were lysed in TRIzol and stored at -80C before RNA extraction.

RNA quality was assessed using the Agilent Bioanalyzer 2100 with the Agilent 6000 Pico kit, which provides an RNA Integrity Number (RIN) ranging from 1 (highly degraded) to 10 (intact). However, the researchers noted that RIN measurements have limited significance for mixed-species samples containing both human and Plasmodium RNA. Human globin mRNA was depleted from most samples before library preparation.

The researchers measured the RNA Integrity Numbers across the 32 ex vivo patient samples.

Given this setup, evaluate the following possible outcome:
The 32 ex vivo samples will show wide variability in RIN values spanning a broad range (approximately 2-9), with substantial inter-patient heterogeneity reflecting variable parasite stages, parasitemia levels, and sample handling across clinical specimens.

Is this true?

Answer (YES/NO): NO